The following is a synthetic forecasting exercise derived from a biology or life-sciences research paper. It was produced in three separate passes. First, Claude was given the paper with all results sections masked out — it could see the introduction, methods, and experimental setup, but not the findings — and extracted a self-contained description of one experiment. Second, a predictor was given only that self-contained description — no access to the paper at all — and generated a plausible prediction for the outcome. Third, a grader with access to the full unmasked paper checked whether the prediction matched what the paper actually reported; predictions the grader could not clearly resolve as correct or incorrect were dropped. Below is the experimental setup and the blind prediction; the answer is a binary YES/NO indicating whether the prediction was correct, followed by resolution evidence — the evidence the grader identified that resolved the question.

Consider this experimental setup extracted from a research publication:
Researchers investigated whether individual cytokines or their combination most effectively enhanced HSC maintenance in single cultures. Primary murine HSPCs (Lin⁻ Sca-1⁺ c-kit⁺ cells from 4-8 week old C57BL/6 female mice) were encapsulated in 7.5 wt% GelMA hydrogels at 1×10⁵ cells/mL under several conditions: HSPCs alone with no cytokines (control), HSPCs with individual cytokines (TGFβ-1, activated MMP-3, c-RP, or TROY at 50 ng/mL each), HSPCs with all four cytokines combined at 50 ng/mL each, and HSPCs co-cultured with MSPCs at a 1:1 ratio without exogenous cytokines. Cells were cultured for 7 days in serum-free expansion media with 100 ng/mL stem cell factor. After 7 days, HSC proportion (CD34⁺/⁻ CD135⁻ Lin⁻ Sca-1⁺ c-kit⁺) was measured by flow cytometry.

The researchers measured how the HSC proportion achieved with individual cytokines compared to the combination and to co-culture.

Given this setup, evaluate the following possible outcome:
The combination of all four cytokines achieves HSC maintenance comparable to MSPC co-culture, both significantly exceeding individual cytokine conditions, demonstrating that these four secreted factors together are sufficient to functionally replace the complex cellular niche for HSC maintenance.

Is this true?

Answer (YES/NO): NO